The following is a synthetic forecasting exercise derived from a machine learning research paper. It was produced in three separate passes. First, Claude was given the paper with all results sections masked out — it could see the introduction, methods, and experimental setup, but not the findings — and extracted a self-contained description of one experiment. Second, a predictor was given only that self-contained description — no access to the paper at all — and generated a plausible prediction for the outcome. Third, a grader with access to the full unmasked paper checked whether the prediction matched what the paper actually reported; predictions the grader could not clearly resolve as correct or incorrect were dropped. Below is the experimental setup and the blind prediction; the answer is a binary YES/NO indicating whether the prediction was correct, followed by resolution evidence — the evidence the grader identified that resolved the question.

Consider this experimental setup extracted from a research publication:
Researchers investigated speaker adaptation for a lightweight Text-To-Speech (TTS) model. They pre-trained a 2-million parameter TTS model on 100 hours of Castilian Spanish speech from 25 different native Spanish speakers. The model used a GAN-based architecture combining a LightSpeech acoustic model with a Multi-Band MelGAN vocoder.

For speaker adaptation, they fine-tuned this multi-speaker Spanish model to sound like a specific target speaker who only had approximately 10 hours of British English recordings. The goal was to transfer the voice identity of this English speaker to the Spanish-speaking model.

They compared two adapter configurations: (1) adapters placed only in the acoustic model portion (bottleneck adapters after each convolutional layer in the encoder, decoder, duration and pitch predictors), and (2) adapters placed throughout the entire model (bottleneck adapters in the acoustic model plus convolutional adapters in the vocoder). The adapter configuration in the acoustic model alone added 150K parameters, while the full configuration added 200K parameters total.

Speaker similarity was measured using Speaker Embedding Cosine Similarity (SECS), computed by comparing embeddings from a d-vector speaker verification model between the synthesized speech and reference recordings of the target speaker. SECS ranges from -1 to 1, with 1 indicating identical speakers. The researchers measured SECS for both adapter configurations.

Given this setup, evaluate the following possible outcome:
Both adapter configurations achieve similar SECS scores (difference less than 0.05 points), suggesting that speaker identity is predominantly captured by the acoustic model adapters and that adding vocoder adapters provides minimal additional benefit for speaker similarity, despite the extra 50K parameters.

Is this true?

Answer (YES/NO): NO